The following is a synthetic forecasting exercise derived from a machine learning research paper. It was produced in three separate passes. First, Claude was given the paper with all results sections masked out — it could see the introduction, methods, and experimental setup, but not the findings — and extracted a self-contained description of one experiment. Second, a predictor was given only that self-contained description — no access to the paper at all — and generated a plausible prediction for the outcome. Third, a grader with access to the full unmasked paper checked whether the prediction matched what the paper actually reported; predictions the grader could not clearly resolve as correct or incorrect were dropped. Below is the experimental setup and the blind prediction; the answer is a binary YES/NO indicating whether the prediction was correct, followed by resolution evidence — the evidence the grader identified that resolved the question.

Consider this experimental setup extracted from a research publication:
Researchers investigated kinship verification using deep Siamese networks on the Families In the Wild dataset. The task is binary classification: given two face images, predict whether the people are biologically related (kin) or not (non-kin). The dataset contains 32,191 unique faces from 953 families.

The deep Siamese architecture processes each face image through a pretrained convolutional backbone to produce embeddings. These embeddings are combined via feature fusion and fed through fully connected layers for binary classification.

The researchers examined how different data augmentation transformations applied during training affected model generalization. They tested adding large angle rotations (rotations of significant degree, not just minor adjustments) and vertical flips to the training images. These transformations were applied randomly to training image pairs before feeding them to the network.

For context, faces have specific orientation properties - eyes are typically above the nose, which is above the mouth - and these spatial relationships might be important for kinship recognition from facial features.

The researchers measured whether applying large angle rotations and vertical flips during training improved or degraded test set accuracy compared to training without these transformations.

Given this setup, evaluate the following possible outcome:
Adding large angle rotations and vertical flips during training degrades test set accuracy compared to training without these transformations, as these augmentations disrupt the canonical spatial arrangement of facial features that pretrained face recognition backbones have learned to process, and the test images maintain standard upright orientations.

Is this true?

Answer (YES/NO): YES